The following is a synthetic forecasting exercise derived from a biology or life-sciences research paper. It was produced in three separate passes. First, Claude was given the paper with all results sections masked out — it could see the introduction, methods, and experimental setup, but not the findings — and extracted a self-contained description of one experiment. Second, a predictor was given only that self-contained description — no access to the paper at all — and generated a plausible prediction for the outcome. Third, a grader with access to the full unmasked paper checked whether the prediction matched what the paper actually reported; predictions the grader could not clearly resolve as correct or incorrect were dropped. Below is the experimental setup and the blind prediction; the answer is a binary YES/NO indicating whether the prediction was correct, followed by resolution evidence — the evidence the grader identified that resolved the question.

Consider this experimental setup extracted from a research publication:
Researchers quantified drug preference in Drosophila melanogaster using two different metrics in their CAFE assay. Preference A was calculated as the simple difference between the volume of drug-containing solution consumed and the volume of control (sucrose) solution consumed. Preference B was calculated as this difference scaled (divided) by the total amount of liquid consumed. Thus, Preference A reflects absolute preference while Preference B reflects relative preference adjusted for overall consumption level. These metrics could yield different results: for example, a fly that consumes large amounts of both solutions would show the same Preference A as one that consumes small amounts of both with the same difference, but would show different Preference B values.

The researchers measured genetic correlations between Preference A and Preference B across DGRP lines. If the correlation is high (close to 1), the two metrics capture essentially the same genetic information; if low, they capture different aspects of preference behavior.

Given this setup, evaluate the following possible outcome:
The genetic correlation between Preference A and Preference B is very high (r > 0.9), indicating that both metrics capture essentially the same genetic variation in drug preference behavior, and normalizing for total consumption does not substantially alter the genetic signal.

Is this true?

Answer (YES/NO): YES